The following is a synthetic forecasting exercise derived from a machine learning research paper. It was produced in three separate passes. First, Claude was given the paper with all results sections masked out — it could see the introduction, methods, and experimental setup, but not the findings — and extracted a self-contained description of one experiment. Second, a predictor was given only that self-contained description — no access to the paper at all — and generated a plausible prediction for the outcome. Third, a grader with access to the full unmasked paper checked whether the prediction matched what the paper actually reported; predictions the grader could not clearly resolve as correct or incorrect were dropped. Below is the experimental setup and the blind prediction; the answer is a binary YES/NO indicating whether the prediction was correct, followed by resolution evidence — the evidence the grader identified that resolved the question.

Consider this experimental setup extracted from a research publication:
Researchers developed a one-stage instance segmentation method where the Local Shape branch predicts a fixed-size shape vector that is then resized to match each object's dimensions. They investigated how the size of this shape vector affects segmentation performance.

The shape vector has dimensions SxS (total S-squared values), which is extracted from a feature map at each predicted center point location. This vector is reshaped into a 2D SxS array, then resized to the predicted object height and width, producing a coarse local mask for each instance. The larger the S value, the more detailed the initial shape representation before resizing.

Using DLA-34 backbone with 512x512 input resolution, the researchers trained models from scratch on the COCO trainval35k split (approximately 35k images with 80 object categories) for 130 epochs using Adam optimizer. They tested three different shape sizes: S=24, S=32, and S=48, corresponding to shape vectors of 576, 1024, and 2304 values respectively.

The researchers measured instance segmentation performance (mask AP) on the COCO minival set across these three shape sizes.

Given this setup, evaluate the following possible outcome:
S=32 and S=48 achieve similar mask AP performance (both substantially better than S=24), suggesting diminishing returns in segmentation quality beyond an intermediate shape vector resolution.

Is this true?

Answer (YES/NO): NO